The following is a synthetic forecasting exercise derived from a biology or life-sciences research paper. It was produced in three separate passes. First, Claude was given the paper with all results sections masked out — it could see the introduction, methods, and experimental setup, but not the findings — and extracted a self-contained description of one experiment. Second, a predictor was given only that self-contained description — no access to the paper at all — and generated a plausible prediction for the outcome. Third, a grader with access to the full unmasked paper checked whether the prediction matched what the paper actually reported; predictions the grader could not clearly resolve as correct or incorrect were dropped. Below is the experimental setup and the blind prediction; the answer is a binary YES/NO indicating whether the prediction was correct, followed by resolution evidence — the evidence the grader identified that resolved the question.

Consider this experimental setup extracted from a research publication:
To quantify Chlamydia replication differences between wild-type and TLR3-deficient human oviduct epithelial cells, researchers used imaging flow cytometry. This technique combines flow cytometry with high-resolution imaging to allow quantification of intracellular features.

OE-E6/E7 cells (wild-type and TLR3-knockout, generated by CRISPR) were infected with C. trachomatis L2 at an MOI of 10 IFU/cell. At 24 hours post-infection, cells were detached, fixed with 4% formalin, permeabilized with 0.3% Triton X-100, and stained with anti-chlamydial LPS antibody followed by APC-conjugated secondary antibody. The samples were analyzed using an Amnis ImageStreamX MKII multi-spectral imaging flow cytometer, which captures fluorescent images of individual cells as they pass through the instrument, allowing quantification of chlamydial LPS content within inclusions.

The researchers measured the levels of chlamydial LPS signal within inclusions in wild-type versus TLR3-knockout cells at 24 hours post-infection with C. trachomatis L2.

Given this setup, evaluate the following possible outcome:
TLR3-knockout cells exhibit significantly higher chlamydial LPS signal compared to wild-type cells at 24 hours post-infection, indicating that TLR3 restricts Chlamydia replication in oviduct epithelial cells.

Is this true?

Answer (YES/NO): YES